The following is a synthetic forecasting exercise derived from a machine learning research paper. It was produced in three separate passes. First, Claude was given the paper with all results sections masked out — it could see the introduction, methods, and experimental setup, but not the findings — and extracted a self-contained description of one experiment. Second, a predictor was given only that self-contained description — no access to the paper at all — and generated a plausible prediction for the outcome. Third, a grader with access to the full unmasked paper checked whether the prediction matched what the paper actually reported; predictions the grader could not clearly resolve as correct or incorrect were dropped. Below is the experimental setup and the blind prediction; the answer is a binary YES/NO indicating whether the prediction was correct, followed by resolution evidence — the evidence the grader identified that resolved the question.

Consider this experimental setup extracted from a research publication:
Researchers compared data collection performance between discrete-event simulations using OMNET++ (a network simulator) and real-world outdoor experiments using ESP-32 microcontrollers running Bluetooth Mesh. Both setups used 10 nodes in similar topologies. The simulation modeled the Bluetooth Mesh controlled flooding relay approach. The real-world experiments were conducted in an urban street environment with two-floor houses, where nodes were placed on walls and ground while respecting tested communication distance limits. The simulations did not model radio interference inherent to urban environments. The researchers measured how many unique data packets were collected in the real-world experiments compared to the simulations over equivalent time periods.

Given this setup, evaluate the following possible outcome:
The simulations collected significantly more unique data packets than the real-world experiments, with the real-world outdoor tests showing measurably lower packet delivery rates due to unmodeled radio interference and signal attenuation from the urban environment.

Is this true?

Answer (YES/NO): YES